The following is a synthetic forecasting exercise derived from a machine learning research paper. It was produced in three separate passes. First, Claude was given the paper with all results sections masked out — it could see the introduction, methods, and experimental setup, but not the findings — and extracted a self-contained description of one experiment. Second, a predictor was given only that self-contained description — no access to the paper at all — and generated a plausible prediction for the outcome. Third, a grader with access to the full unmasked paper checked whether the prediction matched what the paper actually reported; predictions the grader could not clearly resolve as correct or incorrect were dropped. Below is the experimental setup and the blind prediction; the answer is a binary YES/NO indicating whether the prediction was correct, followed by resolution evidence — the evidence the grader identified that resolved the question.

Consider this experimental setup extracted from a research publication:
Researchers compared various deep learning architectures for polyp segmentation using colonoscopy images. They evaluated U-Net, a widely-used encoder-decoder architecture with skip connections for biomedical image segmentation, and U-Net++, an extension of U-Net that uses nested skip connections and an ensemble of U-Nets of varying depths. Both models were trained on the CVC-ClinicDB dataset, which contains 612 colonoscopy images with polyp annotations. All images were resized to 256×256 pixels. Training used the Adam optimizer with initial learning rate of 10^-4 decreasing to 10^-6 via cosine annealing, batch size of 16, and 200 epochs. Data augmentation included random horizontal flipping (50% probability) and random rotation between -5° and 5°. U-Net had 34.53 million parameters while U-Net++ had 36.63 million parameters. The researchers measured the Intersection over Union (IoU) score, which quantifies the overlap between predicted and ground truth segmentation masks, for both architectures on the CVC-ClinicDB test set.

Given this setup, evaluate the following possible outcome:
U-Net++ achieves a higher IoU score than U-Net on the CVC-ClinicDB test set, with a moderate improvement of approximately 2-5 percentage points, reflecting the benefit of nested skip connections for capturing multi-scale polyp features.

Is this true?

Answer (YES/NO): YES